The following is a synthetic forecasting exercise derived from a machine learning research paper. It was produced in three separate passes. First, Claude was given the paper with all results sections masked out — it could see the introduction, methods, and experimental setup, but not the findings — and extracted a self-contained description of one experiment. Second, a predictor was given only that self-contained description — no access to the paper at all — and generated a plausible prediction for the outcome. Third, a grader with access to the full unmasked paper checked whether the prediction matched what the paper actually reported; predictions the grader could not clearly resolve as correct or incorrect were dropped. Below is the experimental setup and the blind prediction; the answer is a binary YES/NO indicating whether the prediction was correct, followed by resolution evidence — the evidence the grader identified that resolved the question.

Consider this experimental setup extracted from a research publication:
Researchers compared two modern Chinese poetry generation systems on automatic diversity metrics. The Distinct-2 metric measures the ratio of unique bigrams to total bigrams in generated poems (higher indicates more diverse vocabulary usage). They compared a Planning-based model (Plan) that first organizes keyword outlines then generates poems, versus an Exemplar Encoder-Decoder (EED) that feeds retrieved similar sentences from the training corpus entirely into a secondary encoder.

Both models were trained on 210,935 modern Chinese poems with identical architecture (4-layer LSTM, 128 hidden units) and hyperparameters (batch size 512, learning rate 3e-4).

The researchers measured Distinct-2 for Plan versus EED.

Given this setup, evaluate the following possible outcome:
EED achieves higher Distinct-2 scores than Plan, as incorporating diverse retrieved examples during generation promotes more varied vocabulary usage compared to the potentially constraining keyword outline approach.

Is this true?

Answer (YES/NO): YES